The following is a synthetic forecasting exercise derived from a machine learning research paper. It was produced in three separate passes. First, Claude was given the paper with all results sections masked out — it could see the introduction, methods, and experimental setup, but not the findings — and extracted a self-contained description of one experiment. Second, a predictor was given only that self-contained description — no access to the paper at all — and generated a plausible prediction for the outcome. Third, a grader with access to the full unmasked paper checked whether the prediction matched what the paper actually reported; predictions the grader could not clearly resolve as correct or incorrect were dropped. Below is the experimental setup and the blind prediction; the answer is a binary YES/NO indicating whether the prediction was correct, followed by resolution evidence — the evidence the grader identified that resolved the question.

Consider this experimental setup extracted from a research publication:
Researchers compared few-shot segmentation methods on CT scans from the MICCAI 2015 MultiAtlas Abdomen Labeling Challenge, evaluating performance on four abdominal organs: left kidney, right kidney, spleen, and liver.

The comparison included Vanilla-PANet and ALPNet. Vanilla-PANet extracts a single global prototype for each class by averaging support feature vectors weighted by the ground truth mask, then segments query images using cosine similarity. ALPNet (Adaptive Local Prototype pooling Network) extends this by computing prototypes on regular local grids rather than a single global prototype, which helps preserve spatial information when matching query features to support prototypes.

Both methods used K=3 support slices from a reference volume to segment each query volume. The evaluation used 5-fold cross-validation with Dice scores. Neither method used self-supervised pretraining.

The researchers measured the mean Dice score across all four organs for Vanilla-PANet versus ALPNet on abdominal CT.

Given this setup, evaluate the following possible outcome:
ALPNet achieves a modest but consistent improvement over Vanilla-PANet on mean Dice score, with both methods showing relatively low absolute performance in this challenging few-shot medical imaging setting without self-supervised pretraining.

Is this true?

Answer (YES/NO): NO